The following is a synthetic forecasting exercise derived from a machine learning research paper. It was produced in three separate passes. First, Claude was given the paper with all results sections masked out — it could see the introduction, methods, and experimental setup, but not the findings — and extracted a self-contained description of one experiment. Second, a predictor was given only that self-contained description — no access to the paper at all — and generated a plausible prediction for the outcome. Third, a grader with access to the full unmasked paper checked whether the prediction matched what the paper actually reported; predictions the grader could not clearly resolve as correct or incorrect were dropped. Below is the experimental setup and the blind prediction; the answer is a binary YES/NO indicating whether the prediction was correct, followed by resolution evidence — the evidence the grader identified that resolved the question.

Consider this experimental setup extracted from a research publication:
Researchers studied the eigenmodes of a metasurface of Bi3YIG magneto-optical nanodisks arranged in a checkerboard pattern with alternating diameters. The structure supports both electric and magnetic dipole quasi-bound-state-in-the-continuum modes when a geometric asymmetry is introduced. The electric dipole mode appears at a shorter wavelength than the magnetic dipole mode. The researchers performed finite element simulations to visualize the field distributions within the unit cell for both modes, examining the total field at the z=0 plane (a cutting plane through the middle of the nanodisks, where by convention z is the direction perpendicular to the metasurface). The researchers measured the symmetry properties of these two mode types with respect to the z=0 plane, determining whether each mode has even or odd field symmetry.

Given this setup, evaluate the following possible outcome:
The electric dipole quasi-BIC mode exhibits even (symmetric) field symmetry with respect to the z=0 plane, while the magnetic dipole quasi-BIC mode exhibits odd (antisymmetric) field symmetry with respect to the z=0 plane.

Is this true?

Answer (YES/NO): YES